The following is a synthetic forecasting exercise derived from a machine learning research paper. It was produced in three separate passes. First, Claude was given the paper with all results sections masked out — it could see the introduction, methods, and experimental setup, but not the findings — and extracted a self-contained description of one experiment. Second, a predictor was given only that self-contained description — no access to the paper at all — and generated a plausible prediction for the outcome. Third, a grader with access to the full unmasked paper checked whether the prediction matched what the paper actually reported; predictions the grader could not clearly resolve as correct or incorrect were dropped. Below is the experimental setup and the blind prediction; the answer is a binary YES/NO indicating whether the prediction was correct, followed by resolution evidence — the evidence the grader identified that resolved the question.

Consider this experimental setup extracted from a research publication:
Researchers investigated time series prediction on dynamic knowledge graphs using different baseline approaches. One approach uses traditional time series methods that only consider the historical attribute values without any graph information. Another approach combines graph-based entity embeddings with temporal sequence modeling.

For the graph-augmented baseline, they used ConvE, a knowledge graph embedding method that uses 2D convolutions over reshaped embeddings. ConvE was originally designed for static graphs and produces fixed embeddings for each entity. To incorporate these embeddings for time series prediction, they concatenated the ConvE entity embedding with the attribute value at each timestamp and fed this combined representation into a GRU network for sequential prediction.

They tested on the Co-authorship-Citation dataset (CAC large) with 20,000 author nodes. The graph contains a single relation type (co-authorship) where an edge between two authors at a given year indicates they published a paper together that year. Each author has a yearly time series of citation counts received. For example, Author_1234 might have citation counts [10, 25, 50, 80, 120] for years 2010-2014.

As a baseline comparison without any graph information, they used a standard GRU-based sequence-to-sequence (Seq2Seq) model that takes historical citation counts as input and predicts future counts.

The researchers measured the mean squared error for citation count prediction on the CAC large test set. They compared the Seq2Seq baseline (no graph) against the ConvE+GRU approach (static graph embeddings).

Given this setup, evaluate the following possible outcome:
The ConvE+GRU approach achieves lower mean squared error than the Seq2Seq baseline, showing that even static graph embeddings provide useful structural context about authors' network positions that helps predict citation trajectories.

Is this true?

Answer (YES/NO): YES